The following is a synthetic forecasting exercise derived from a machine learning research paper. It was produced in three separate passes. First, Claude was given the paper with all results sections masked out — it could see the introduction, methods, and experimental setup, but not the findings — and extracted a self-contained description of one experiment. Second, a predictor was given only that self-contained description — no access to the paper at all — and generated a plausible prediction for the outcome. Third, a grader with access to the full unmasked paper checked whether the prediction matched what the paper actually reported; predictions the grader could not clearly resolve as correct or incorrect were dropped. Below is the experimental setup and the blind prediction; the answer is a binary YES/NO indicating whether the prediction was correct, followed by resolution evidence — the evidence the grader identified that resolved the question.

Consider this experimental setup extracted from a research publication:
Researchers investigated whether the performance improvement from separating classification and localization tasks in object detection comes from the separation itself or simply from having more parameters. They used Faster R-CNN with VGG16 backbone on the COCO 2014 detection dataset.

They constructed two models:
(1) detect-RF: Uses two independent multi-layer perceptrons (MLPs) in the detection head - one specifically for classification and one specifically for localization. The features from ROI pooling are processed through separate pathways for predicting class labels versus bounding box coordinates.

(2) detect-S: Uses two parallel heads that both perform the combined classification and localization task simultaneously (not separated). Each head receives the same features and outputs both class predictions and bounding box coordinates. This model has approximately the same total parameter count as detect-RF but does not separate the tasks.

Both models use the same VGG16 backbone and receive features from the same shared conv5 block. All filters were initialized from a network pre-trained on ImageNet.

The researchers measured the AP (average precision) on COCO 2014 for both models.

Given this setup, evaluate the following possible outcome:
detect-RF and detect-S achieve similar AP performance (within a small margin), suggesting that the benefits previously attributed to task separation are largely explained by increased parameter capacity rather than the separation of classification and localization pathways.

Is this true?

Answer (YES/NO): NO